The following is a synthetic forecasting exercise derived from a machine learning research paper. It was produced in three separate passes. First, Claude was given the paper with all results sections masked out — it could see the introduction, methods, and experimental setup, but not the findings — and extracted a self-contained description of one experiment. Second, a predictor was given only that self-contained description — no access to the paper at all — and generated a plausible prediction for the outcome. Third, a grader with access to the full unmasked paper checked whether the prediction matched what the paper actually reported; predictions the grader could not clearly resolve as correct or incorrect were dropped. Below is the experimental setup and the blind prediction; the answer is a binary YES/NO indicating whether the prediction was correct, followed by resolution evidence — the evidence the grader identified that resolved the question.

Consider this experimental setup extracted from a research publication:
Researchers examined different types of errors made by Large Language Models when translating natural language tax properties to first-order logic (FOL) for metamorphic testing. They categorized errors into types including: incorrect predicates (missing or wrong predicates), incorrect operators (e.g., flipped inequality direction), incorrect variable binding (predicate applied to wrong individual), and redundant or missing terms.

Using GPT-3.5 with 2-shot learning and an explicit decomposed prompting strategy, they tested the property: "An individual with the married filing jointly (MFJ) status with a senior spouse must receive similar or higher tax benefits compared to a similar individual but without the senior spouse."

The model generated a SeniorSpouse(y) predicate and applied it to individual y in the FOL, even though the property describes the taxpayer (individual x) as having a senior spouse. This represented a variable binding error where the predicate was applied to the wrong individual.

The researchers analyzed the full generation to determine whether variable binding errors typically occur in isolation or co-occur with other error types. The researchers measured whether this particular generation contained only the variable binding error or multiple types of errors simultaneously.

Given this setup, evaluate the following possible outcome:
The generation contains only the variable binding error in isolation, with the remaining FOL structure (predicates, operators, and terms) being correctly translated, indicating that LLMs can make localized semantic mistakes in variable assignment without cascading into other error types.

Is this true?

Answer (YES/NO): NO